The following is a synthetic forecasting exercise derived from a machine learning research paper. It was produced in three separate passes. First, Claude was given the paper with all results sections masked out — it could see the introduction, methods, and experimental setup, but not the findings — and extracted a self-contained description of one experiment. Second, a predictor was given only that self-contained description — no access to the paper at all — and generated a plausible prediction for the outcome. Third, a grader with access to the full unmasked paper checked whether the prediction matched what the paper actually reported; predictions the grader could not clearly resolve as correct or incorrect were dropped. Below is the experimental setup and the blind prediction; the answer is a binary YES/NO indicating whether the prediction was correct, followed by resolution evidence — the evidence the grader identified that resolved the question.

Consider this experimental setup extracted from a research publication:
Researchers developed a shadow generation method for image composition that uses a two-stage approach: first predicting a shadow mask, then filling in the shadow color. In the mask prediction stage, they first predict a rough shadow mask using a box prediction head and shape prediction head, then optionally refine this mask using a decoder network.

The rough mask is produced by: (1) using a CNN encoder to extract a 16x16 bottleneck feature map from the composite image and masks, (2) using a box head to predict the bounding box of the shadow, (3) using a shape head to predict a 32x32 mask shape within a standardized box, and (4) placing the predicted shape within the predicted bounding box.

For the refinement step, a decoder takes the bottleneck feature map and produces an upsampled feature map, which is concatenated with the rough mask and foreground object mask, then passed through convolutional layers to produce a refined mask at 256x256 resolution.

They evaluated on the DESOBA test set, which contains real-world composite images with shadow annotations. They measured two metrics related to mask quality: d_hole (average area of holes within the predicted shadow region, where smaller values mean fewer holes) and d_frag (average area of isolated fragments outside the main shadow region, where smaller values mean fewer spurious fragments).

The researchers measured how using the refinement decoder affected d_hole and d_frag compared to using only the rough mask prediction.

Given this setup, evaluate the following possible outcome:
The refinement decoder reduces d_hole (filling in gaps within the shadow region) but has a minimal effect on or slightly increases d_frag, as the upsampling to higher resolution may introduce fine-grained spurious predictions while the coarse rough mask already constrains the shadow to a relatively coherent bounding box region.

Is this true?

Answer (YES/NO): YES